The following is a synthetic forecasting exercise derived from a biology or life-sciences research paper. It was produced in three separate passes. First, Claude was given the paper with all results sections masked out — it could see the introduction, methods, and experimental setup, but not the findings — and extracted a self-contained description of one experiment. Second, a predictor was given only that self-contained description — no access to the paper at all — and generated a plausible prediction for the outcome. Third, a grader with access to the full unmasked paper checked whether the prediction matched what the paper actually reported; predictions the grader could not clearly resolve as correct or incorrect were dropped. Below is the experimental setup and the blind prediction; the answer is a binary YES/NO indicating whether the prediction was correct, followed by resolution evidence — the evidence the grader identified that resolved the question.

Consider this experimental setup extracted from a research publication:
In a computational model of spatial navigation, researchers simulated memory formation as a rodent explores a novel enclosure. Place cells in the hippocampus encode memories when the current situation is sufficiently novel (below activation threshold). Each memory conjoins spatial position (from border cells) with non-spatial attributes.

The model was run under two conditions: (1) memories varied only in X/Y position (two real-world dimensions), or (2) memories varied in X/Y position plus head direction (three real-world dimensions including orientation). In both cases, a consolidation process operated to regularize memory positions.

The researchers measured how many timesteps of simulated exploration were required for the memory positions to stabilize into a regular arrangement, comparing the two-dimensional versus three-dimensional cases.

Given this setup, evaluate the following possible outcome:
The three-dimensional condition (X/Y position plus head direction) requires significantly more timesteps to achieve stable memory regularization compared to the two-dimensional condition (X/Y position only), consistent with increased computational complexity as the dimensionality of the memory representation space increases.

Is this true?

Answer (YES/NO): YES